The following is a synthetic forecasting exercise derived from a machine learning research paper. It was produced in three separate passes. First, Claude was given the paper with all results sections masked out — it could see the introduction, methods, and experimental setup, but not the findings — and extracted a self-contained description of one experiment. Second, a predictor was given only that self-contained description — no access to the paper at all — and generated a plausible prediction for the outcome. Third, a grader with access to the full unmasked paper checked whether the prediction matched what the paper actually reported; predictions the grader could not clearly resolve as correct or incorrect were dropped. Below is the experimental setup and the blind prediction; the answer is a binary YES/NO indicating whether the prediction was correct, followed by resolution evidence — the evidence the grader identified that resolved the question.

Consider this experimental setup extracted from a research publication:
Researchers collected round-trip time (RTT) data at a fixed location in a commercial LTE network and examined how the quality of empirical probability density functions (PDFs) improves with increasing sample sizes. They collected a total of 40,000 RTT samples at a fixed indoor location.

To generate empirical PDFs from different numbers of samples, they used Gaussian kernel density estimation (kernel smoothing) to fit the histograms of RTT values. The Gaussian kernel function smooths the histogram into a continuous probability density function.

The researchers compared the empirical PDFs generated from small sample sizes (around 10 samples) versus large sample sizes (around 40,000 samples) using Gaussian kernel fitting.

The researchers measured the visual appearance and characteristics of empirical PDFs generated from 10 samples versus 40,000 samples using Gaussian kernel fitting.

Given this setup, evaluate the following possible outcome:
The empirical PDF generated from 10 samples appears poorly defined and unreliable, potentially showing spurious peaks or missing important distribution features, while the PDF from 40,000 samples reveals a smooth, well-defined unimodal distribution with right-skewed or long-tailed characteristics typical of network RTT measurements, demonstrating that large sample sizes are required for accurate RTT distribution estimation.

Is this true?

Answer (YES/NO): NO